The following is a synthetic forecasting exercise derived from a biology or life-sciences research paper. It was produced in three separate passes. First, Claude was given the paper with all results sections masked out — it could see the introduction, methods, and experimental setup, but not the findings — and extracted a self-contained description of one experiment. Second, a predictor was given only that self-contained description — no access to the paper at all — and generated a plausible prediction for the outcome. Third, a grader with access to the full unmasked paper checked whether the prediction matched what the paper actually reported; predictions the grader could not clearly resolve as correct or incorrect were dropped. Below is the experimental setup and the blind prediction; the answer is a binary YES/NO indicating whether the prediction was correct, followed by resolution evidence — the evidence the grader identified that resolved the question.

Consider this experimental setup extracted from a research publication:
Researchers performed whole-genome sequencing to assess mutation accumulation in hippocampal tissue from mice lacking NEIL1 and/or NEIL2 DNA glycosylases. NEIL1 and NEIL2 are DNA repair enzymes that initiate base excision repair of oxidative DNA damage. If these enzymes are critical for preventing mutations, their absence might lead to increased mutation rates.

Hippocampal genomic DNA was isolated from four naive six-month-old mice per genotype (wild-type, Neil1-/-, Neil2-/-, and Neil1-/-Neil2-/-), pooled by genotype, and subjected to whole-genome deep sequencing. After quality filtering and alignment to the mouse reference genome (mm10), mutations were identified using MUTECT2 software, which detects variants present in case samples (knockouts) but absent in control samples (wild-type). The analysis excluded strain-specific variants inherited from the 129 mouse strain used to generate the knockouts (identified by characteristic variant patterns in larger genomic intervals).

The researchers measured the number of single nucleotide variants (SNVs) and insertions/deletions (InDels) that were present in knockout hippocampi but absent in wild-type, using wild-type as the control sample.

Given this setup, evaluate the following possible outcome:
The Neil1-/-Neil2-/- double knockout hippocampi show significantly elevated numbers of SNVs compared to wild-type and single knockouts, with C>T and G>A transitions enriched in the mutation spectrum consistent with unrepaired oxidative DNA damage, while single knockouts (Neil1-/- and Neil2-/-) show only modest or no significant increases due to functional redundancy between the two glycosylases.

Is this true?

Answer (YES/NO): NO